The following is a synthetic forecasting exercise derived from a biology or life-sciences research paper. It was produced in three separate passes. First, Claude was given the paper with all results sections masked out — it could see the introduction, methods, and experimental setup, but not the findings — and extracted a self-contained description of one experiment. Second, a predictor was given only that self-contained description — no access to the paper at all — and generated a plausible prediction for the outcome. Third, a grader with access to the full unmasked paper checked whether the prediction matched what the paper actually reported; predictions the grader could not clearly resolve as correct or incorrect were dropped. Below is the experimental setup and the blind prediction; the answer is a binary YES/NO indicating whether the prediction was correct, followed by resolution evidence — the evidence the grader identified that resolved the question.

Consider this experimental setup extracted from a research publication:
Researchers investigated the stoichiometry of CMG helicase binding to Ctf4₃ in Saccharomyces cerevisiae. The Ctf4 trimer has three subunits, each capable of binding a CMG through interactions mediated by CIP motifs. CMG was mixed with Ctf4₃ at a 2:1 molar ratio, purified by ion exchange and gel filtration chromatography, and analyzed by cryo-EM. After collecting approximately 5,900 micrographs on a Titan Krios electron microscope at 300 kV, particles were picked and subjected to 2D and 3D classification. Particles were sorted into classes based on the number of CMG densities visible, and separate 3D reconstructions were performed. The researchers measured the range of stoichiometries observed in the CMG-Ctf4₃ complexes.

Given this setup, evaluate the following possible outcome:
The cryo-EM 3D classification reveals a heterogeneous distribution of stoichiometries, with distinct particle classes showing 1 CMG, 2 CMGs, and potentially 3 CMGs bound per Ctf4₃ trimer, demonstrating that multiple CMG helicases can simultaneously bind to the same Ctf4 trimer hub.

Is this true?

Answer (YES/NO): YES